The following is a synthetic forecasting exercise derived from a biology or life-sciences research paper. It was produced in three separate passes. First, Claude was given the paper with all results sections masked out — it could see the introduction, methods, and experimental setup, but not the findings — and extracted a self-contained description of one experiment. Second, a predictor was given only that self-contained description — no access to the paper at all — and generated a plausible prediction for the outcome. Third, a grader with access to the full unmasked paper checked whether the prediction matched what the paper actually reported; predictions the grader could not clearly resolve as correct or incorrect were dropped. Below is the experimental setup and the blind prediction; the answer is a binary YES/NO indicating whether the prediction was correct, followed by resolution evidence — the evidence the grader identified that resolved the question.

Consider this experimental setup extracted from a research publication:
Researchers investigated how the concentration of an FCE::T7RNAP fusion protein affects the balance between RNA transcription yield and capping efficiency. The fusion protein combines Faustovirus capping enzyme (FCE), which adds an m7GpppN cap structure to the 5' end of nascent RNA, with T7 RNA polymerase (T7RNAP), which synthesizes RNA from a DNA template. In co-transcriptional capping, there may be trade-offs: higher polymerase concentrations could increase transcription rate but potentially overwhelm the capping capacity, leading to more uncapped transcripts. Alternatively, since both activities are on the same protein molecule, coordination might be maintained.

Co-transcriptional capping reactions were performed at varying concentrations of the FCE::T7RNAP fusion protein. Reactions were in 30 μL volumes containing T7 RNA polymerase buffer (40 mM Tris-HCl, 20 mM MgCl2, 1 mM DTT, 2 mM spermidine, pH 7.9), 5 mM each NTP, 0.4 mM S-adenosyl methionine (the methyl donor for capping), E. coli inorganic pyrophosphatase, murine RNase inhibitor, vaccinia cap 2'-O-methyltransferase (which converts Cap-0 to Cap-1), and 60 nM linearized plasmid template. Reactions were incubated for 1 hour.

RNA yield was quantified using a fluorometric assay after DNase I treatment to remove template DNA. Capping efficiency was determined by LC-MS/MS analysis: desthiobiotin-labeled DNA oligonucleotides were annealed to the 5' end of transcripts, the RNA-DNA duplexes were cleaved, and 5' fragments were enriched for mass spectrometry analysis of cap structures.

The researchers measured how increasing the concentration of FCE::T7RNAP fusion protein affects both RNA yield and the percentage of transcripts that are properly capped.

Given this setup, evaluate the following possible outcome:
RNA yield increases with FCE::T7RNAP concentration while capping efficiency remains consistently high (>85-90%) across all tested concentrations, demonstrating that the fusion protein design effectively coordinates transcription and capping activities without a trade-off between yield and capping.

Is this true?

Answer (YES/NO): NO